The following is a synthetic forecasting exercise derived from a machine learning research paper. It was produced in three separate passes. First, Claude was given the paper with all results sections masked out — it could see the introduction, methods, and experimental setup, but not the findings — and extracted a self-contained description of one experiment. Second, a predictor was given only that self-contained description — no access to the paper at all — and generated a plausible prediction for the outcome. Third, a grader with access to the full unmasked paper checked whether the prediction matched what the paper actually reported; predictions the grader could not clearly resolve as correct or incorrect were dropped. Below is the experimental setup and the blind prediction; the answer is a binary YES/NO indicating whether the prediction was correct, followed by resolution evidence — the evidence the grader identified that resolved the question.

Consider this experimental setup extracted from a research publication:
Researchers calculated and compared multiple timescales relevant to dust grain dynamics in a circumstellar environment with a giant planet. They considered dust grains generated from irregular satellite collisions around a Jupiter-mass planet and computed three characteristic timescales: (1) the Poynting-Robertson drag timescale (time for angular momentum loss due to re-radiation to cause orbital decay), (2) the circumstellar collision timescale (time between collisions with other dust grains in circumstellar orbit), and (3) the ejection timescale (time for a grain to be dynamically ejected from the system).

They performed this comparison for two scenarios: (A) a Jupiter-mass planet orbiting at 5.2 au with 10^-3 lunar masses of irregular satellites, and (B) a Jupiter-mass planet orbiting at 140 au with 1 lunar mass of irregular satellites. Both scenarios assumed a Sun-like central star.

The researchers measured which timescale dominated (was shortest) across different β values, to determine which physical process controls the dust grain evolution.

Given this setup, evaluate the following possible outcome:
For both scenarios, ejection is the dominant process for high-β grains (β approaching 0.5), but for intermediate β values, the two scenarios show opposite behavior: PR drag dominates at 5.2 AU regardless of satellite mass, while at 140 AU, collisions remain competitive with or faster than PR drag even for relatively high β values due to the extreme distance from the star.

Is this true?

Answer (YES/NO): NO